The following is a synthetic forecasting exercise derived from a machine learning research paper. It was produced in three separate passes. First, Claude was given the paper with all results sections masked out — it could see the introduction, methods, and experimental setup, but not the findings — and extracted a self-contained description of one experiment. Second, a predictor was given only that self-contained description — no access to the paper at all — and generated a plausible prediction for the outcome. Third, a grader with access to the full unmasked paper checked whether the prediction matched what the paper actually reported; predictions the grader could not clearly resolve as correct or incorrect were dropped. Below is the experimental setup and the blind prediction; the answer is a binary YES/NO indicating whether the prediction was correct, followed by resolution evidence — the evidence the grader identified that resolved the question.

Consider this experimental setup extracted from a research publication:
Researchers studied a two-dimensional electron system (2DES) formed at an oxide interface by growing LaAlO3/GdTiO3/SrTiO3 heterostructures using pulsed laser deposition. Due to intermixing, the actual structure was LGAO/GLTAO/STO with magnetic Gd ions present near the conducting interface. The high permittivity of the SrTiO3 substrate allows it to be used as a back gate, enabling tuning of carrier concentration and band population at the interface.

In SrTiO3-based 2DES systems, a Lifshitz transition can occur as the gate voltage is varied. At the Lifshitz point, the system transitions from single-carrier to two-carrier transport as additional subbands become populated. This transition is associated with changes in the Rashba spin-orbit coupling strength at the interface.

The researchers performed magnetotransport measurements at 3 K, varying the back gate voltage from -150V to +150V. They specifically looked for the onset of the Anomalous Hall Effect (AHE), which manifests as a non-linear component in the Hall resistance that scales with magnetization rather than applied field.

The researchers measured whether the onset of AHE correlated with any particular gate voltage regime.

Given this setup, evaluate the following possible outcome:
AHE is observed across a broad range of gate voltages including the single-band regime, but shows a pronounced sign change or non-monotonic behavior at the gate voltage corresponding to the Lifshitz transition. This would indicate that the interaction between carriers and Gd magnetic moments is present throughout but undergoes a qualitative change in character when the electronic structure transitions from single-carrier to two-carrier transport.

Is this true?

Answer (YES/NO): NO